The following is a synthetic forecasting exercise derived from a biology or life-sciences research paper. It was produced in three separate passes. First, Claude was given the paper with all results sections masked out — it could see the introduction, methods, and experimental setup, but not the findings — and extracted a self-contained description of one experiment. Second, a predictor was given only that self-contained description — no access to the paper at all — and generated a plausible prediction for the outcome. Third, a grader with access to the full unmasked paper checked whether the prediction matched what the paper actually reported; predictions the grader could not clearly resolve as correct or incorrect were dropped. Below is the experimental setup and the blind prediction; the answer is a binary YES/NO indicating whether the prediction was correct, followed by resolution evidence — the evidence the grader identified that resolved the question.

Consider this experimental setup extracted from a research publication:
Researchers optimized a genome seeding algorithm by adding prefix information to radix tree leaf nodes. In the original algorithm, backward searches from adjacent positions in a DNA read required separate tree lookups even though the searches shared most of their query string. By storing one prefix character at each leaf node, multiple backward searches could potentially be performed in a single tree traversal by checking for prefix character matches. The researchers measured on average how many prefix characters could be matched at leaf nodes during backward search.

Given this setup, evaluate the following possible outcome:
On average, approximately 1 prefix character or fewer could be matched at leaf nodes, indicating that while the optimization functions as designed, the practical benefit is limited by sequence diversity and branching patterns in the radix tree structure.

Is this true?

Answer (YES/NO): NO